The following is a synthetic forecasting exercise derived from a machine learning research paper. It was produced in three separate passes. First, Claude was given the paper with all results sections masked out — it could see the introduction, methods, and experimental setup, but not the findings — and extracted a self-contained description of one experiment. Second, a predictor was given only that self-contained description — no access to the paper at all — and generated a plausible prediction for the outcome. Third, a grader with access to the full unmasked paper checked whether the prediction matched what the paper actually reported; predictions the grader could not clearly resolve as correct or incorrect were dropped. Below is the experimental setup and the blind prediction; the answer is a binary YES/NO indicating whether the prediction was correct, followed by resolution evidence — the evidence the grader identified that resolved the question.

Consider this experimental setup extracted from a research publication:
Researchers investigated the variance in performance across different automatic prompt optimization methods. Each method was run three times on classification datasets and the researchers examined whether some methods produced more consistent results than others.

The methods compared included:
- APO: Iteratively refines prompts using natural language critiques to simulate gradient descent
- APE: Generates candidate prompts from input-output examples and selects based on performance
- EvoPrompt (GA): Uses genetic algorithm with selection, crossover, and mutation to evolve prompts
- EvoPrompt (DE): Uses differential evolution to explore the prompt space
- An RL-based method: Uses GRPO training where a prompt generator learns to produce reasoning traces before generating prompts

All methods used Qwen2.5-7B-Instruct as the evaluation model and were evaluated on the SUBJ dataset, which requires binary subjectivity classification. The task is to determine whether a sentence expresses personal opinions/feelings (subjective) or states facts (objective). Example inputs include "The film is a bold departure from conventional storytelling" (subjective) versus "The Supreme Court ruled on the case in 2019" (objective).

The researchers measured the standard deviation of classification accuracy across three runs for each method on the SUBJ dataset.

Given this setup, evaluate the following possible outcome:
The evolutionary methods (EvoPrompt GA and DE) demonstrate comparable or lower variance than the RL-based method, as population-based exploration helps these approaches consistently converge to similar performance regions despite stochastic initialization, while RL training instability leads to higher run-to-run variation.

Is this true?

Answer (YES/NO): NO